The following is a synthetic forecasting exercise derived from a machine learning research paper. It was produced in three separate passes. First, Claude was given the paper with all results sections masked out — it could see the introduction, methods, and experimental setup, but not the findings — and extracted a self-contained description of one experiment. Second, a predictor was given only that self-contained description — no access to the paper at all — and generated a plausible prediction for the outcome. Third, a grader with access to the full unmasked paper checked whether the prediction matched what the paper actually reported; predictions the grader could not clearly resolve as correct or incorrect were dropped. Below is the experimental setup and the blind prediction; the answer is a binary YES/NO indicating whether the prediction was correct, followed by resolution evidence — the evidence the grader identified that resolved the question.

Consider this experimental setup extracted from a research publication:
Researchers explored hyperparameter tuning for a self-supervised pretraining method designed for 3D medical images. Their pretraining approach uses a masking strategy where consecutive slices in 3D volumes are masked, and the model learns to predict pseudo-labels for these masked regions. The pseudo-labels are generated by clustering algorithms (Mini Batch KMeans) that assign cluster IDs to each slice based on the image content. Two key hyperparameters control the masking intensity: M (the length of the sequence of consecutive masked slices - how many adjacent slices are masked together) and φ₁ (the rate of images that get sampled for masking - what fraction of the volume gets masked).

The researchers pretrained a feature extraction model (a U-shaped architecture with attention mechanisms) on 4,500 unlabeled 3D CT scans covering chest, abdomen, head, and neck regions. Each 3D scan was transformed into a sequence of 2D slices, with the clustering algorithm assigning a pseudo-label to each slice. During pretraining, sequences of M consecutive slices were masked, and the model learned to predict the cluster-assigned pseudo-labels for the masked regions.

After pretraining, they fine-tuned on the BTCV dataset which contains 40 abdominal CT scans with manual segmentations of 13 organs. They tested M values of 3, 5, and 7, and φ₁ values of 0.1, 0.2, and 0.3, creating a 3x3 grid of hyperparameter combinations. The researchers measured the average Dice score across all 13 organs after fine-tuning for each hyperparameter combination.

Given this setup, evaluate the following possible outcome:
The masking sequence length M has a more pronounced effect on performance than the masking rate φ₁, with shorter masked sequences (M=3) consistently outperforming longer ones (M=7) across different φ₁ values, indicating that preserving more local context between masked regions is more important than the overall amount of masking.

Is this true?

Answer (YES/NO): NO